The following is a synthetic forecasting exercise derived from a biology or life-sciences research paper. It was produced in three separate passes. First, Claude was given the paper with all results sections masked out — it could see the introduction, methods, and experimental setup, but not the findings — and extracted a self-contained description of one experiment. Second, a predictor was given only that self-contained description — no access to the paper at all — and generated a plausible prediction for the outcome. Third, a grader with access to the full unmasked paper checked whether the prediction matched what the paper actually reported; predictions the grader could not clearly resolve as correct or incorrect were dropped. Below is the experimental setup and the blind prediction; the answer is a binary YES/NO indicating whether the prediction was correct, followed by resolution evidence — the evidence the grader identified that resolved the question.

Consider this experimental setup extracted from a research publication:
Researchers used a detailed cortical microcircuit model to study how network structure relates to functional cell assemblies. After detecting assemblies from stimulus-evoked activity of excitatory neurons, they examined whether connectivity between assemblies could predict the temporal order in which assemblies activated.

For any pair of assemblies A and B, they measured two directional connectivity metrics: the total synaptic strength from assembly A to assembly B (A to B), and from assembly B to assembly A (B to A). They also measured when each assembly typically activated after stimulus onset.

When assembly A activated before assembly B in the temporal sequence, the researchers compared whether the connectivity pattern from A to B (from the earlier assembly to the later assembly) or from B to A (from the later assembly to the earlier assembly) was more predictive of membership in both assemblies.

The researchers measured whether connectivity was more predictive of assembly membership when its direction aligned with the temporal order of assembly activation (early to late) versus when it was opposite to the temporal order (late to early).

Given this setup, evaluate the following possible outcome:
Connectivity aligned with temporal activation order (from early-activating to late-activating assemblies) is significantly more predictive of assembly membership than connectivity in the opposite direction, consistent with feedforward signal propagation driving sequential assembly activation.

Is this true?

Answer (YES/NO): YES